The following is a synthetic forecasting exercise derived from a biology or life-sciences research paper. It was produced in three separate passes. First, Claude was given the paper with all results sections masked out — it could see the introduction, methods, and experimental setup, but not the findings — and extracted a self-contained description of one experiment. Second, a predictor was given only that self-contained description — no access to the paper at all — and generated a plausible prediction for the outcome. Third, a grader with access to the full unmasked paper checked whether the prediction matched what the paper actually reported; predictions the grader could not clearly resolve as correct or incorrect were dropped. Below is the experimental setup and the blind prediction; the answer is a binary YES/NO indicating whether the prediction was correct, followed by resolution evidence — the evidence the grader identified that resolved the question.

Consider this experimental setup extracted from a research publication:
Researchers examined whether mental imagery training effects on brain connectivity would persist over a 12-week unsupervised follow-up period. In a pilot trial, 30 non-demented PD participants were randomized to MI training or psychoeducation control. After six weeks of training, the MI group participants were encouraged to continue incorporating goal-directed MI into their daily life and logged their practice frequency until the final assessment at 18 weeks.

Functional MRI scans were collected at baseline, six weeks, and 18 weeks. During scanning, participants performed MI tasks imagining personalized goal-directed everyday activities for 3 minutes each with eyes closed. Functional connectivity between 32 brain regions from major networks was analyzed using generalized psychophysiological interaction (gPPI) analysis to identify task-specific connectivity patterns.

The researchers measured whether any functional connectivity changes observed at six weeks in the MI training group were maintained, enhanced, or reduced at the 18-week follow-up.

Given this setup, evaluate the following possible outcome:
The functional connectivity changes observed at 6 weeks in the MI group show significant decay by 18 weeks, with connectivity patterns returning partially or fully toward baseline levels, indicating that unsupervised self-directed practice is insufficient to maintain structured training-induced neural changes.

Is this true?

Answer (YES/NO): NO